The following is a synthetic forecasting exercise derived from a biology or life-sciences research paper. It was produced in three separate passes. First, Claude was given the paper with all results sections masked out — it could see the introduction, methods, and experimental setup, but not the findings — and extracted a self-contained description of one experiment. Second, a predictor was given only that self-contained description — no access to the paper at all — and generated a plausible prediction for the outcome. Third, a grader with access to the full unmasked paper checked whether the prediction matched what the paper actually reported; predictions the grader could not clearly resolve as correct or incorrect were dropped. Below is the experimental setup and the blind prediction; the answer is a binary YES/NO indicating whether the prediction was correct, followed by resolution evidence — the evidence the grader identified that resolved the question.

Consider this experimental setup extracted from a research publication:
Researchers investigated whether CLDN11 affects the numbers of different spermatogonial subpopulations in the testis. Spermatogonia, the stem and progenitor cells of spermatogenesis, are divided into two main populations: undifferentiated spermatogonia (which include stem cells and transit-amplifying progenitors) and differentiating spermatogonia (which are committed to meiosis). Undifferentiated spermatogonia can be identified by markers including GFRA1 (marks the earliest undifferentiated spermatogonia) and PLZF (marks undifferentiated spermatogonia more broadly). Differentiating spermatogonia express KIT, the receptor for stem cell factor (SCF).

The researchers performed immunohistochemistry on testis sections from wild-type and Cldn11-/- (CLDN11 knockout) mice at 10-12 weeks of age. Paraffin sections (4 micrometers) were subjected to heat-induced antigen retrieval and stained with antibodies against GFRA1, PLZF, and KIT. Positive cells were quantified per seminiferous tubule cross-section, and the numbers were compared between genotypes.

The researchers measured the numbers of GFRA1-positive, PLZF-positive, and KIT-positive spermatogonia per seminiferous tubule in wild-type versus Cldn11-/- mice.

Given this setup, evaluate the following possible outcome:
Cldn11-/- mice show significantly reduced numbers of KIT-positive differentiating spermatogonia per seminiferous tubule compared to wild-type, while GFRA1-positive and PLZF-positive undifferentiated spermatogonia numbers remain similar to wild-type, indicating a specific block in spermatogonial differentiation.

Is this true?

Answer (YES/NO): YES